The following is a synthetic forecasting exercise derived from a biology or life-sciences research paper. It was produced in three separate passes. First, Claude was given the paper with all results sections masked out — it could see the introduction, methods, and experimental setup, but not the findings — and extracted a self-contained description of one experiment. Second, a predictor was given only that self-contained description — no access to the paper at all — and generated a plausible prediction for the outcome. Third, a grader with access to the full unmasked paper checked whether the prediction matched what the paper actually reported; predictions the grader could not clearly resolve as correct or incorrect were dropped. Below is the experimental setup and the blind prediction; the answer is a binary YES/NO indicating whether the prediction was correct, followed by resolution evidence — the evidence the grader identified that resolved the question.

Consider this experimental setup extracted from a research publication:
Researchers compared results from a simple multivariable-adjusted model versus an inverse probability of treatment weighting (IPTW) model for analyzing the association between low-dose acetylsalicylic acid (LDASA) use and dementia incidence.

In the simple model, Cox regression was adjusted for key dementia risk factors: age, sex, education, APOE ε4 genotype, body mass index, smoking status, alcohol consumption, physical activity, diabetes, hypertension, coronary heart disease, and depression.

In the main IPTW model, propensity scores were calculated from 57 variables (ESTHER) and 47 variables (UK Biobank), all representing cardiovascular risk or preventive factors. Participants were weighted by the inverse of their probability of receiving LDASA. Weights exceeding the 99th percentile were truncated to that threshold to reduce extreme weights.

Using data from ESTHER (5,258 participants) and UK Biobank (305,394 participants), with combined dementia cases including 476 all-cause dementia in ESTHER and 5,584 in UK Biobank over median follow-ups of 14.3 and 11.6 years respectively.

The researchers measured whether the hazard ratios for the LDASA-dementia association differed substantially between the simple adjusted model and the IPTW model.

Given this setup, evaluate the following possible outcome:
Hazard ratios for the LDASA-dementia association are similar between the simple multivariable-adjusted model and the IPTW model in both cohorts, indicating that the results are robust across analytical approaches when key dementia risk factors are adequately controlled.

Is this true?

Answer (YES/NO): NO